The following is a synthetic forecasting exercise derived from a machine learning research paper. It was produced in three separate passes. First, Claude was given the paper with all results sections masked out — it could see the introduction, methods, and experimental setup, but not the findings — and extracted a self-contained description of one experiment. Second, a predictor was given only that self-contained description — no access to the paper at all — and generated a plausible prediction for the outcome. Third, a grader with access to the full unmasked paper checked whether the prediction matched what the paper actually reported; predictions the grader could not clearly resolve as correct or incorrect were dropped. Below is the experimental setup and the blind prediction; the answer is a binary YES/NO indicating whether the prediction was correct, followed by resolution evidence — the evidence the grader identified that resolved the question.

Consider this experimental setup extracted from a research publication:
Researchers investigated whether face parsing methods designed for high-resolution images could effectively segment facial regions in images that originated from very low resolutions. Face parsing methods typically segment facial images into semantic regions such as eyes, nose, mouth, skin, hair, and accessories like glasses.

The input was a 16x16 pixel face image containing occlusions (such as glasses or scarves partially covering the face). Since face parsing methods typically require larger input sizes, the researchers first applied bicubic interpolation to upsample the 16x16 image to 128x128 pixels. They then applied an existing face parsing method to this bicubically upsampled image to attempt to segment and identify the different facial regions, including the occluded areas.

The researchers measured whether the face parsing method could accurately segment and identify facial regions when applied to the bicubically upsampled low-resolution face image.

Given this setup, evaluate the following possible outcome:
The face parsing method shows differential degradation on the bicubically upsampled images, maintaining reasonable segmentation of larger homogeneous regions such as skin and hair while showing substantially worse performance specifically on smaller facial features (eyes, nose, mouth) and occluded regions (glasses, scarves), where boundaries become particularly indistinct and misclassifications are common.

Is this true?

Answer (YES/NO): NO